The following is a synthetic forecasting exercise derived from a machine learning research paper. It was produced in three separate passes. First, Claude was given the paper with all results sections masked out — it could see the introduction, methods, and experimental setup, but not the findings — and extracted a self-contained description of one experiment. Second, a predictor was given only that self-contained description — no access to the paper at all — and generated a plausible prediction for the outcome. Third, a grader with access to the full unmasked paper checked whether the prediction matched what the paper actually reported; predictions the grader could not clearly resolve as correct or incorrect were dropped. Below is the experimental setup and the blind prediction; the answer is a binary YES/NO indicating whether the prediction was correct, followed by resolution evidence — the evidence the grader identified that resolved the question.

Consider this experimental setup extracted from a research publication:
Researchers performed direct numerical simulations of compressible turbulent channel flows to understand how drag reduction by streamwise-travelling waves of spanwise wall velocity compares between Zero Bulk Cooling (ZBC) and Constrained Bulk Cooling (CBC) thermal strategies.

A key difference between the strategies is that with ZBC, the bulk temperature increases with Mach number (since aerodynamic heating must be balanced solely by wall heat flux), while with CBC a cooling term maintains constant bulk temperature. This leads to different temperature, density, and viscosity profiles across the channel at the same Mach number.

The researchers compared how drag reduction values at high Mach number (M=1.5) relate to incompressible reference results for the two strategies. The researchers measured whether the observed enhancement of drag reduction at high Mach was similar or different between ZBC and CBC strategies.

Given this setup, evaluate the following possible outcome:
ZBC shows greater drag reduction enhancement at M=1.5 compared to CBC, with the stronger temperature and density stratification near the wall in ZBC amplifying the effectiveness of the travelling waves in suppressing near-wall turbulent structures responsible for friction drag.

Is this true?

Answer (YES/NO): NO